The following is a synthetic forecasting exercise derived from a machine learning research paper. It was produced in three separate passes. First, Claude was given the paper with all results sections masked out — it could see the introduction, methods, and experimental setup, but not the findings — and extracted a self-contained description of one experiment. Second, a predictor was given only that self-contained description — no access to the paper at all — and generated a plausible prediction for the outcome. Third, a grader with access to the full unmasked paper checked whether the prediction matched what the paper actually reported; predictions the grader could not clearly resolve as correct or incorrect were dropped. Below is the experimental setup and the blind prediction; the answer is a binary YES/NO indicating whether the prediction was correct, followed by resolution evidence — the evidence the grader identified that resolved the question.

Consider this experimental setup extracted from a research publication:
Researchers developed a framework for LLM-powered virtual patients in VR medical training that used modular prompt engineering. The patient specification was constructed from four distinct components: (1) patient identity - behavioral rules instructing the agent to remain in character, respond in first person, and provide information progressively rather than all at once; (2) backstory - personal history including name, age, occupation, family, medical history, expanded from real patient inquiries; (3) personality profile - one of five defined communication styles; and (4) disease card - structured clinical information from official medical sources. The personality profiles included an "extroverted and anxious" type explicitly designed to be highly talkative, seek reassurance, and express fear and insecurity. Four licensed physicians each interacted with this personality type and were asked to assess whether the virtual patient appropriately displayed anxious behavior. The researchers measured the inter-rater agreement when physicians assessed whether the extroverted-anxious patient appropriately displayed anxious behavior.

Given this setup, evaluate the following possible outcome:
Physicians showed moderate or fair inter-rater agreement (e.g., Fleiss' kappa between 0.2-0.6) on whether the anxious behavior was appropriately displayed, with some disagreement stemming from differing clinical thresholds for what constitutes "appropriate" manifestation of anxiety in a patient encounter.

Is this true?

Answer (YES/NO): NO